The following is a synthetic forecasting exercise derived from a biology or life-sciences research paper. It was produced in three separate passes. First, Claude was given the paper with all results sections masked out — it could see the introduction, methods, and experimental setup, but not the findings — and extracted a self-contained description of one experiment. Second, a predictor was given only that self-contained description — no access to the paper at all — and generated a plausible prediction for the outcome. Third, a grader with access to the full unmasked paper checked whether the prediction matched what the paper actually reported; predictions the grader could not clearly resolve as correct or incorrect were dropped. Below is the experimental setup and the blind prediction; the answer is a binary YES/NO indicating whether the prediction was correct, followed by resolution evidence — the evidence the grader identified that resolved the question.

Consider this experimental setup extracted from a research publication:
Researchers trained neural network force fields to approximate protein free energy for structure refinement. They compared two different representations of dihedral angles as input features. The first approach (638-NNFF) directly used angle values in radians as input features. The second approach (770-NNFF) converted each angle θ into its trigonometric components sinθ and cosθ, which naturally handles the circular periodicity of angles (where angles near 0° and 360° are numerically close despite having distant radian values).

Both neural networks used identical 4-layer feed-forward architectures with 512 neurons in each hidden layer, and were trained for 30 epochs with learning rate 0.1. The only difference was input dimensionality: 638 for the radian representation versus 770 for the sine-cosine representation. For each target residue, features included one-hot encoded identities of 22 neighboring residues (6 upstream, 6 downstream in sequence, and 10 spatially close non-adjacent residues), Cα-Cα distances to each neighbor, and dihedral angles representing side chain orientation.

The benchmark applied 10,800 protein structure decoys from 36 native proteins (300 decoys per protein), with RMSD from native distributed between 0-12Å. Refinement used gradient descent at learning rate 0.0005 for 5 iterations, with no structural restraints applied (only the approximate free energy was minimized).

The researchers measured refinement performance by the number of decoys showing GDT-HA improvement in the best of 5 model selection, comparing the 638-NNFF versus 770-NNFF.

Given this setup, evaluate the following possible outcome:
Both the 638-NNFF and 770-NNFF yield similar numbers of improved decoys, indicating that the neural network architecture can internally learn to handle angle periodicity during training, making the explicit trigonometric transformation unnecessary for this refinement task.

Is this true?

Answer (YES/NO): YES